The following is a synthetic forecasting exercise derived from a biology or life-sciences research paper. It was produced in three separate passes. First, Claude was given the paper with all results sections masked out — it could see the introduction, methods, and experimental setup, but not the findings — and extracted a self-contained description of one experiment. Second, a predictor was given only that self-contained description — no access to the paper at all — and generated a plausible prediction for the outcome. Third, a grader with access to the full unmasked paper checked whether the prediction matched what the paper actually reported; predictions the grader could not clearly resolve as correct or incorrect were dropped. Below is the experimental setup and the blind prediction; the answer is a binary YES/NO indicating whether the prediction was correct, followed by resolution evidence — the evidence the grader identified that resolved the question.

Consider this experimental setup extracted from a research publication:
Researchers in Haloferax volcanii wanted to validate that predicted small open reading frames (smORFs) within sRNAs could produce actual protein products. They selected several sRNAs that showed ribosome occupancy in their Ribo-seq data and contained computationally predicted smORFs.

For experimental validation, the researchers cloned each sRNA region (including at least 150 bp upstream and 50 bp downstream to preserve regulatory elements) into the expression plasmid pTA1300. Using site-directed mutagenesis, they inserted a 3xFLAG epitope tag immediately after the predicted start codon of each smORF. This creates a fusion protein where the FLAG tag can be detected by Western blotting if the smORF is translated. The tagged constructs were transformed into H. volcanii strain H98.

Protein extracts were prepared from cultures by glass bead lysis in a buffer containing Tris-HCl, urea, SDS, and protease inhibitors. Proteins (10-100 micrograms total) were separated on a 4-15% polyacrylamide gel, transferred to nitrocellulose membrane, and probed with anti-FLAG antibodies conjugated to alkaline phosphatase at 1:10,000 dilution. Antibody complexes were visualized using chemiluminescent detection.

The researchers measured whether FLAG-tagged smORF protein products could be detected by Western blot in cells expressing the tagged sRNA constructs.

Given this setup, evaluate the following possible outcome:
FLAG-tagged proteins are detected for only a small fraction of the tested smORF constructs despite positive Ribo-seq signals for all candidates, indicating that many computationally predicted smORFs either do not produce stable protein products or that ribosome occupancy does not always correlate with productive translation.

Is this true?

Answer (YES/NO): YES